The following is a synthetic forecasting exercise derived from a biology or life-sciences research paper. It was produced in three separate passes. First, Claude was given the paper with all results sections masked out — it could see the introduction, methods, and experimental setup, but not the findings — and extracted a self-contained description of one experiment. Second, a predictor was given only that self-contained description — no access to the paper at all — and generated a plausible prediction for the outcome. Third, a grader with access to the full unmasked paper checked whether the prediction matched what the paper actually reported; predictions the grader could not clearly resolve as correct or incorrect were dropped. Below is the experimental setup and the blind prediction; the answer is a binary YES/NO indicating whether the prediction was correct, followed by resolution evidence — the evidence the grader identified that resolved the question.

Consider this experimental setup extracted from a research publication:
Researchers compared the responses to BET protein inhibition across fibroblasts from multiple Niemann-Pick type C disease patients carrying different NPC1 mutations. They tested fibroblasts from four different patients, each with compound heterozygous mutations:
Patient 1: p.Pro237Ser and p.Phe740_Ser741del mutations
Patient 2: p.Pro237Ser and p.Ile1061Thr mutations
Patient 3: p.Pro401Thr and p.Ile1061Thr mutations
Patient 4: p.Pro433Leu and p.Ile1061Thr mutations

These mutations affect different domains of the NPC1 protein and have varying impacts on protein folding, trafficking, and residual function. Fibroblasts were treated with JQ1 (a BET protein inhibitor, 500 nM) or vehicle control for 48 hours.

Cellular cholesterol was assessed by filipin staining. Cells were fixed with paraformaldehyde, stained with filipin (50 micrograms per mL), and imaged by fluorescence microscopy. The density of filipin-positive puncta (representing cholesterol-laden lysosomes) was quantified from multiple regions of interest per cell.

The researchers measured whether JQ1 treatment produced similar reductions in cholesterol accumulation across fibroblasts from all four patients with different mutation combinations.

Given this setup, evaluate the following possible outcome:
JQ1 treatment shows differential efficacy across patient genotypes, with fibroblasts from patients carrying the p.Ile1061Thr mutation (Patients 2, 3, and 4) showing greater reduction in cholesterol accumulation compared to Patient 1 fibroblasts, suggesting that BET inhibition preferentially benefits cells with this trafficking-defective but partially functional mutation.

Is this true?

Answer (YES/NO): NO